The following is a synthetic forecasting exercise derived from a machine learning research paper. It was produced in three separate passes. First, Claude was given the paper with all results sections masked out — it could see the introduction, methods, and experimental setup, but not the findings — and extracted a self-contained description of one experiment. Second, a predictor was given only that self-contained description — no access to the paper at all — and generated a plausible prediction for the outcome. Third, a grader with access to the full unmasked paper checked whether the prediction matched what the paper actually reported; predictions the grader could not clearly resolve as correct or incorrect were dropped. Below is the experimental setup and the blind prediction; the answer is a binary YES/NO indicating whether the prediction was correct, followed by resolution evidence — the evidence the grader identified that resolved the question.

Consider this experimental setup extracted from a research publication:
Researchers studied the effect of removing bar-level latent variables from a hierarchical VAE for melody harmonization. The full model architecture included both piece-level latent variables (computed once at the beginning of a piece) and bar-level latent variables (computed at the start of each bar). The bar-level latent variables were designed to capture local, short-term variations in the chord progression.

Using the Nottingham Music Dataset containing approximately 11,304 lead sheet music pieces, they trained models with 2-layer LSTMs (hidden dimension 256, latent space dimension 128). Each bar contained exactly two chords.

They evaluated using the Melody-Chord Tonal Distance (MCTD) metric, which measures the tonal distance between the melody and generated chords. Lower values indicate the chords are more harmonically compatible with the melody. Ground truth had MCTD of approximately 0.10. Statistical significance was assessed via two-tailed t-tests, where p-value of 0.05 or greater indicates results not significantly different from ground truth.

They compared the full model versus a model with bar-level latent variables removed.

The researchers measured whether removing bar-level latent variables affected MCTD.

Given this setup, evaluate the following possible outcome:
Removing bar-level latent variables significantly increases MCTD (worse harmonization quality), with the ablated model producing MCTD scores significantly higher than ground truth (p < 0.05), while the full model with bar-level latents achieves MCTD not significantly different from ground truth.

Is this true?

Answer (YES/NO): NO